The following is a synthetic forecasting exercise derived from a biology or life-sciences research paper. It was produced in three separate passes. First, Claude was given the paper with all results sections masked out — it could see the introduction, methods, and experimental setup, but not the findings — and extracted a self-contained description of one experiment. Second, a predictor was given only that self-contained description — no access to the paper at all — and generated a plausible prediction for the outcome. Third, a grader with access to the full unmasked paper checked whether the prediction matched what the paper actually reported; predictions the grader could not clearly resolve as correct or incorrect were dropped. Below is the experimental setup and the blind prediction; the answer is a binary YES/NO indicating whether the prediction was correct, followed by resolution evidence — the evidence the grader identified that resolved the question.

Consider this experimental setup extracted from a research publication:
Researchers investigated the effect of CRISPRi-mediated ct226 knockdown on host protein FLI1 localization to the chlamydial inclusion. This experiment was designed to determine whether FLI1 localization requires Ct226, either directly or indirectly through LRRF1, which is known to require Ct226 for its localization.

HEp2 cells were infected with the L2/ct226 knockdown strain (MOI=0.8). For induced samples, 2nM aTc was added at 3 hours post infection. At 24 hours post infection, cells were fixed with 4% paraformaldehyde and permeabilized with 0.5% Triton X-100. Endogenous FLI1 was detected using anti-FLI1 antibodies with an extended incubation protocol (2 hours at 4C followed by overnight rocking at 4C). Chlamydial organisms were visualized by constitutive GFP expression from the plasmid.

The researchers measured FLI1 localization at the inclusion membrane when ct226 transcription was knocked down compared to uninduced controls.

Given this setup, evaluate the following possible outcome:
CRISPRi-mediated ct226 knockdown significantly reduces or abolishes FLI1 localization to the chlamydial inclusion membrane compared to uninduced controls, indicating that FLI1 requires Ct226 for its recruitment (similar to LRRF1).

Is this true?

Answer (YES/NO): NO